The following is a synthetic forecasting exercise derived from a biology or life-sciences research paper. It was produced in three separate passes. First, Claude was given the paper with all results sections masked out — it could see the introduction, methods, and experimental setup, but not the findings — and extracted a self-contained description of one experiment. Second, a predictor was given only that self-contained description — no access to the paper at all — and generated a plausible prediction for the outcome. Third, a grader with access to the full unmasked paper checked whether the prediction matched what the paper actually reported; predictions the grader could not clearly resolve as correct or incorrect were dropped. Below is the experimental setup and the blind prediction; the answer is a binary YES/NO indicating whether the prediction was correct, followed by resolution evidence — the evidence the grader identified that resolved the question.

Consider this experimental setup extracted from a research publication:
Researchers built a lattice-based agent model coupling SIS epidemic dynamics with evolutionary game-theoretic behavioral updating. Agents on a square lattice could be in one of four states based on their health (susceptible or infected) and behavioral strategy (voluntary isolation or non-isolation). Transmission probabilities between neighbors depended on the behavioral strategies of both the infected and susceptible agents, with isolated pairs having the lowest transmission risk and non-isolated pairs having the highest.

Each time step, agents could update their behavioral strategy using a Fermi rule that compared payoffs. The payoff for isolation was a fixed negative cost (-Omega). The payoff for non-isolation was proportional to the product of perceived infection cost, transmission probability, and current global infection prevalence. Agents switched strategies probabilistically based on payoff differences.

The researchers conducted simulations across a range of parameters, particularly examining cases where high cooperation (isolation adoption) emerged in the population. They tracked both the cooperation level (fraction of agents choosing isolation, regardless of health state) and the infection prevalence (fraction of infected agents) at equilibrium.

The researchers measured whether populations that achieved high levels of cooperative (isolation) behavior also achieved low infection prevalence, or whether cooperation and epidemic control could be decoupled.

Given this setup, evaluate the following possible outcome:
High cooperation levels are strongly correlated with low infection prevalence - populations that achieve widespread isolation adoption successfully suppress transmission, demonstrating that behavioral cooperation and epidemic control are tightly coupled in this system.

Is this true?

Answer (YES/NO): NO